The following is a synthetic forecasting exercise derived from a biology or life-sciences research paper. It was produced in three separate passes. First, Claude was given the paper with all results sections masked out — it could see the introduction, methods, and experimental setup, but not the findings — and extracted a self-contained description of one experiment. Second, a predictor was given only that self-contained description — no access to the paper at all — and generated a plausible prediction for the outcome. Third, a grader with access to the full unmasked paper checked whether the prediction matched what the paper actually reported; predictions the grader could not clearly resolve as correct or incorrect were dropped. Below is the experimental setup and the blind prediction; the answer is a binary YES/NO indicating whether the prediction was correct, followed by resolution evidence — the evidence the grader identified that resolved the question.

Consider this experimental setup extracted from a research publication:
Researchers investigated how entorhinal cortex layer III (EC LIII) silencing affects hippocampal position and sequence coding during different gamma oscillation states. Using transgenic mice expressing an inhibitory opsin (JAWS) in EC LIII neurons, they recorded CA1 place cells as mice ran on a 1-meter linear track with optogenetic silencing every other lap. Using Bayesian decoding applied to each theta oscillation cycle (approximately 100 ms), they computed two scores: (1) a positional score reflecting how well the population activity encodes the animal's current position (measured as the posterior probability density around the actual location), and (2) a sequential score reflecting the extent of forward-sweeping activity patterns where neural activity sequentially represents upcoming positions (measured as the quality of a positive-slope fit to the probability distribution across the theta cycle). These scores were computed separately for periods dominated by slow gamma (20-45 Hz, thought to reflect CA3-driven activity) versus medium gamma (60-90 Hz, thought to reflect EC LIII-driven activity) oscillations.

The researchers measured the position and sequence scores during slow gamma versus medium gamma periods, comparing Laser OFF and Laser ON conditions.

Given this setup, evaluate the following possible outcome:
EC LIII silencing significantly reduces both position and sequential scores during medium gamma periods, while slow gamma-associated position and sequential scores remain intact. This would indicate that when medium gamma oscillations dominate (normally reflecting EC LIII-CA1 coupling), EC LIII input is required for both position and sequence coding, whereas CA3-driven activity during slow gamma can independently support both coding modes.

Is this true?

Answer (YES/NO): NO